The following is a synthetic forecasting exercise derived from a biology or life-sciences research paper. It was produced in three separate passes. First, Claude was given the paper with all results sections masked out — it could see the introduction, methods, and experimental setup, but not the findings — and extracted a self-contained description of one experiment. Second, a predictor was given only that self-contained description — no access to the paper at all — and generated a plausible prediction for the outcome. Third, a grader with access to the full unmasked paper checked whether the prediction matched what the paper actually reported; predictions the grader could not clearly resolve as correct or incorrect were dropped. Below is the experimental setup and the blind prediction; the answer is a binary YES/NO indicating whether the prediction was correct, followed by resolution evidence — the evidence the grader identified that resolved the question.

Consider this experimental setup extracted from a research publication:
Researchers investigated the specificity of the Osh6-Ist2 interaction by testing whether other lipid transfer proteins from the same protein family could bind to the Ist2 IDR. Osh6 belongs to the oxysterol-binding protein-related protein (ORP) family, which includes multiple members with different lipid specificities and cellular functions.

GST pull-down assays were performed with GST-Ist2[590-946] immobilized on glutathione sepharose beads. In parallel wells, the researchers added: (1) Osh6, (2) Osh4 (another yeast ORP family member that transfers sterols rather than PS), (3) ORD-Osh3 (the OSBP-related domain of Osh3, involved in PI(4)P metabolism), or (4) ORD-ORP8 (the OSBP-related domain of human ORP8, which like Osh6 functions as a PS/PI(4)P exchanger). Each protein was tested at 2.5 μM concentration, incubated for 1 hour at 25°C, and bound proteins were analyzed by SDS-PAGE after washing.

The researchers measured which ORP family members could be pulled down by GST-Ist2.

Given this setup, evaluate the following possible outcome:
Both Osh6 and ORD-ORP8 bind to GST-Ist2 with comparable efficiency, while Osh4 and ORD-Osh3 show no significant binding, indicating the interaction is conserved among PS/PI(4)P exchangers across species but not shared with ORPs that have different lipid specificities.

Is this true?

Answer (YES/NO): NO